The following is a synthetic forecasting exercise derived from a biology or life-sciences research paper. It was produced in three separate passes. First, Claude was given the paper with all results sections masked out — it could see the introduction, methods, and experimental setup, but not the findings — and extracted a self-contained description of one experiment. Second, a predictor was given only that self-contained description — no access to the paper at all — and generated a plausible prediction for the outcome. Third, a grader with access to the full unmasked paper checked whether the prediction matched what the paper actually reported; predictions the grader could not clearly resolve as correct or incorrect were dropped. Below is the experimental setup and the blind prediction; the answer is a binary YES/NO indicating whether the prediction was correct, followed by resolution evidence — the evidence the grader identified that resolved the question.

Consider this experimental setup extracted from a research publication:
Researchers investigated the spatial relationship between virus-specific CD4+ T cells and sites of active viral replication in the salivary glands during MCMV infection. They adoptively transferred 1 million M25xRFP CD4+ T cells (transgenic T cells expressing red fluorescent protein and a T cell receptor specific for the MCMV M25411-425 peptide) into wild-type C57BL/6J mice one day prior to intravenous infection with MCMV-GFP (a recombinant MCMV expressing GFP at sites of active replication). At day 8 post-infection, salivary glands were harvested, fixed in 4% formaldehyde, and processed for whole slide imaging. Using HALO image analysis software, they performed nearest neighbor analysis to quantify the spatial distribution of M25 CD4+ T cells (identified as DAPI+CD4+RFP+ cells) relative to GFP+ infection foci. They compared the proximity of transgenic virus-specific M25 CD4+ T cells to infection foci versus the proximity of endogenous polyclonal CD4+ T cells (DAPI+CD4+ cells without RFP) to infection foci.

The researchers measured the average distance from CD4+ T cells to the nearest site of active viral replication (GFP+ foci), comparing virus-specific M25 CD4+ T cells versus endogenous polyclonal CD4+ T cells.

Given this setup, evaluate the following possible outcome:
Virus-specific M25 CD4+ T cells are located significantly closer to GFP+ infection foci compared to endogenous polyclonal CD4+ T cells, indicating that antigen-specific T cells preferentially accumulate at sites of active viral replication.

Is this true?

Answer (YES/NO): NO